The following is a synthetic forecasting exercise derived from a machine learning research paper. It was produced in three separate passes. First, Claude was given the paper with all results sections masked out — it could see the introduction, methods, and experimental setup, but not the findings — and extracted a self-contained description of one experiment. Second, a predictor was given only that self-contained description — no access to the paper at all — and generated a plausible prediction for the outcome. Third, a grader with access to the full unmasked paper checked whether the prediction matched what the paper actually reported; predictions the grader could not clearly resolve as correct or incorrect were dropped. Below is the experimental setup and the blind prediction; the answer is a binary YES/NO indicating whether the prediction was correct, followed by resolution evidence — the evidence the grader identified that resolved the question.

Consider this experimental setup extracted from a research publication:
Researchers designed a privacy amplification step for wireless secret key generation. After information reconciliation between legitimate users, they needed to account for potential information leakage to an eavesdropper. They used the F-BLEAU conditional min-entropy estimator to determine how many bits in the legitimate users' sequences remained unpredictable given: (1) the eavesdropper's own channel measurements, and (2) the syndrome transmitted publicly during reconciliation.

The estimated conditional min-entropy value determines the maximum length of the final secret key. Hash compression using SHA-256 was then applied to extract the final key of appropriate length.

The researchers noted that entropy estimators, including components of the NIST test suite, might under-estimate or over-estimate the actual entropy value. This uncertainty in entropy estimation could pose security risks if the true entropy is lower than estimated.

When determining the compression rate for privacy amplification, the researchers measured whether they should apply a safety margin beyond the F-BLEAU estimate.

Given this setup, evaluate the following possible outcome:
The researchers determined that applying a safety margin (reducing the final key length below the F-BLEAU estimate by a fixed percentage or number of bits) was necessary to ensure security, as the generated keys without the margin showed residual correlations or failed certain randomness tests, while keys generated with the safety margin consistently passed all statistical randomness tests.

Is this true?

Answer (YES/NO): NO